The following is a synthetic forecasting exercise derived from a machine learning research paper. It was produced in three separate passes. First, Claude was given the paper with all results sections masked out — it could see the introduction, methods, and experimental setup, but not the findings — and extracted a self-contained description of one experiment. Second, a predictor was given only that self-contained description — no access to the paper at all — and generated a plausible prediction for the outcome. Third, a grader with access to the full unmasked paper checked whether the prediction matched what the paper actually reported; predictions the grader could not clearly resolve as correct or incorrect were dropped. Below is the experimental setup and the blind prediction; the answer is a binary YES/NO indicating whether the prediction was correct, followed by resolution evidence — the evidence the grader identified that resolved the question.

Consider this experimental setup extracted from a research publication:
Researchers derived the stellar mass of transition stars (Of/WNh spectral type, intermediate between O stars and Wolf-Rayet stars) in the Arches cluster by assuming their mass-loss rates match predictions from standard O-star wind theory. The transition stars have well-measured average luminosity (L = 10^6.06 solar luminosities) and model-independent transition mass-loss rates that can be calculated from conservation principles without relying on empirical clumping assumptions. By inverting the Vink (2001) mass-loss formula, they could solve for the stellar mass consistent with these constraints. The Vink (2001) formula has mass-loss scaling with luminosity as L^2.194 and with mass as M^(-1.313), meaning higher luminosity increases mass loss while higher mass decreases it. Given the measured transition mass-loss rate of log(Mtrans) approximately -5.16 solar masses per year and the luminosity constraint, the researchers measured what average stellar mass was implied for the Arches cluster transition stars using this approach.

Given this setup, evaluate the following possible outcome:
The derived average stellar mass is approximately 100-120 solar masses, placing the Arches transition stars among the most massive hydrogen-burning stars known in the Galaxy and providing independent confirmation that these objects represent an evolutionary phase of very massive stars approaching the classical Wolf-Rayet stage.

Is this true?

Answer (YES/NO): NO